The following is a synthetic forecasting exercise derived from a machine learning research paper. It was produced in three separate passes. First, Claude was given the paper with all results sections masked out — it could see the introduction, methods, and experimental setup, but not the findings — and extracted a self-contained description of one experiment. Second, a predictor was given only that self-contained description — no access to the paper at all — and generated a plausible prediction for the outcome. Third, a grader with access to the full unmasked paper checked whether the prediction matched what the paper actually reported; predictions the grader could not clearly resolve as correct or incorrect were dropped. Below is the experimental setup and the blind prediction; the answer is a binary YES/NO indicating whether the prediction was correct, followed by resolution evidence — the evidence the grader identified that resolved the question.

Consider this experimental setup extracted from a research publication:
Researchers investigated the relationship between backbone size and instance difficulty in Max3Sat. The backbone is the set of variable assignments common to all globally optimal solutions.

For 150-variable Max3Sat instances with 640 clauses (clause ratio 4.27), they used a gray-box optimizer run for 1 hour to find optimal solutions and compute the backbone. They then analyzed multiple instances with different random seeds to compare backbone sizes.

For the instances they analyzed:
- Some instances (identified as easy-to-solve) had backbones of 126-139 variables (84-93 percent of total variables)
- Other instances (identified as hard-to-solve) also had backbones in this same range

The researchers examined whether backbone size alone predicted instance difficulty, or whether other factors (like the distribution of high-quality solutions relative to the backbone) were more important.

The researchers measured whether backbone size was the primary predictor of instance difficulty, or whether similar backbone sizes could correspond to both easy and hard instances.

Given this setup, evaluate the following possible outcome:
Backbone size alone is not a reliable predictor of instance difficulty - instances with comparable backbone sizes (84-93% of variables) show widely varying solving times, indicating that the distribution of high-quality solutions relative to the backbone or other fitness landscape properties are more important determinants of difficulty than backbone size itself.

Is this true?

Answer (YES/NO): YES